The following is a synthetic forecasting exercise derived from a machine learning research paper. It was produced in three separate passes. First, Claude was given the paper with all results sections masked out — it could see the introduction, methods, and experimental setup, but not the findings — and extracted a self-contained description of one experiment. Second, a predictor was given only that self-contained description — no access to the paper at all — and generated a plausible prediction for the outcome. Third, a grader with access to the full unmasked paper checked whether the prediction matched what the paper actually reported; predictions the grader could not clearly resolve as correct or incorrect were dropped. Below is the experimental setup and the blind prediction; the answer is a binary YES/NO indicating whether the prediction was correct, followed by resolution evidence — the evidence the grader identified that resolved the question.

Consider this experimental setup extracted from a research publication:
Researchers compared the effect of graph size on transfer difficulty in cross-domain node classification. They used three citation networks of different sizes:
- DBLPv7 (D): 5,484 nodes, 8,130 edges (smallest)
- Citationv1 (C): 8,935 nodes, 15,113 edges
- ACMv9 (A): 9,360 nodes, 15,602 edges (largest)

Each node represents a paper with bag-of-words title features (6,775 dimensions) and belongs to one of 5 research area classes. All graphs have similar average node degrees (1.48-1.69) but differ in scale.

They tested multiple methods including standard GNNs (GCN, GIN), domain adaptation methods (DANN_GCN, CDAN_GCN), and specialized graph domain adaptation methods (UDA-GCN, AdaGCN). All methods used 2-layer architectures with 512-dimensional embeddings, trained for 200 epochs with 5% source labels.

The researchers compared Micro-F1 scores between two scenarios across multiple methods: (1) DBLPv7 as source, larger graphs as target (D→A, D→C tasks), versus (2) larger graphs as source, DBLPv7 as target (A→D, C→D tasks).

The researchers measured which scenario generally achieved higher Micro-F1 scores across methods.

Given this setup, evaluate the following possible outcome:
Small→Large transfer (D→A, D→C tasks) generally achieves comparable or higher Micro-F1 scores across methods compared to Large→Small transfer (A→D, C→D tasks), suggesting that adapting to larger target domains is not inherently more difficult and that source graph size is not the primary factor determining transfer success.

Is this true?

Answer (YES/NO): NO